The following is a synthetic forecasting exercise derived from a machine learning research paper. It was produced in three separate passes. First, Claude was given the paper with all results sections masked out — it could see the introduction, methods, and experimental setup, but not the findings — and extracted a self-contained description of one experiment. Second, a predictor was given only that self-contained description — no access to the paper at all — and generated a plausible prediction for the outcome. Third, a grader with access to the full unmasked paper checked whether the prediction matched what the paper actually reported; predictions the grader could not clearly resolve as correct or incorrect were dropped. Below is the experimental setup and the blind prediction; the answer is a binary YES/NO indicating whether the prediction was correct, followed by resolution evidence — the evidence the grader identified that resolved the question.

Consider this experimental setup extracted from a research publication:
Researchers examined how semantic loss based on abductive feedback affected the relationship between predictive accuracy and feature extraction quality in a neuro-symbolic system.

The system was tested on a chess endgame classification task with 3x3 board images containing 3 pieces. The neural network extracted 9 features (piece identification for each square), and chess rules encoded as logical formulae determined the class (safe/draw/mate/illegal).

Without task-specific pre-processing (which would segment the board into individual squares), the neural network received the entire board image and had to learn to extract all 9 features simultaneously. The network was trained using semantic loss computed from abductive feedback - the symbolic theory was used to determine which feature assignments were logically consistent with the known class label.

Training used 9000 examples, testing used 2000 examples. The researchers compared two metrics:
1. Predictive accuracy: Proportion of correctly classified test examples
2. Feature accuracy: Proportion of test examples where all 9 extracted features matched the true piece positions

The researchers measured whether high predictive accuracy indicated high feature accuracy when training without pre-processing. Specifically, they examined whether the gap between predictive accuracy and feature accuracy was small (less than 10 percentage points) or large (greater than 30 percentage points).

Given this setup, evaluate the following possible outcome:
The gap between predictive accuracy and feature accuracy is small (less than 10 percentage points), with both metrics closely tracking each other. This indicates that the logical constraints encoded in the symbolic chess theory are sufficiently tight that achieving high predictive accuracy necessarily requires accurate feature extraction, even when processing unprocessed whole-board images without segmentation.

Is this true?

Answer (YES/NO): NO